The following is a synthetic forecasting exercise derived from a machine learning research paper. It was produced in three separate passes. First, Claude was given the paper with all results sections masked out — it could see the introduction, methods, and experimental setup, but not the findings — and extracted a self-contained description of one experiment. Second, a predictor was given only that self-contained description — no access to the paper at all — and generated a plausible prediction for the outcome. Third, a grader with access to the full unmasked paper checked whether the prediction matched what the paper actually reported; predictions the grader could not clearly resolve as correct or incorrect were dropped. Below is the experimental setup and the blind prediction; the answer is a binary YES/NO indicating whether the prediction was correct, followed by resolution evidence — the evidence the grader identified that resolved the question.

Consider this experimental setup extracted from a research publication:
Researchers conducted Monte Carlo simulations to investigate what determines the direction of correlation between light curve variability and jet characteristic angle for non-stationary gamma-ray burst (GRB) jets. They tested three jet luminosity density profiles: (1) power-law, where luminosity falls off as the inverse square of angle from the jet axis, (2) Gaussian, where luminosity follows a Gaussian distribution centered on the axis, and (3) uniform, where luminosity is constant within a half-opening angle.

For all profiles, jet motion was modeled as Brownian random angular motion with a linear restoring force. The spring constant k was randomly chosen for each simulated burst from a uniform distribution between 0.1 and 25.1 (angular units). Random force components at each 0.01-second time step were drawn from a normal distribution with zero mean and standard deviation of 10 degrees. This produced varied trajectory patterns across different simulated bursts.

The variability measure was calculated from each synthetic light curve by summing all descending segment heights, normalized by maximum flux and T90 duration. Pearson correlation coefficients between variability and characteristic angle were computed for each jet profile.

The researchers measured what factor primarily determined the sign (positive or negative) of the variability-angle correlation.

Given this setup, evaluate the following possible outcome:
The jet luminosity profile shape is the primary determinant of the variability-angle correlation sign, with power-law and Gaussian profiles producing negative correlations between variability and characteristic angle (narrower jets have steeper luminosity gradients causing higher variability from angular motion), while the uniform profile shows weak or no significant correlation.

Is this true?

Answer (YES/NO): NO